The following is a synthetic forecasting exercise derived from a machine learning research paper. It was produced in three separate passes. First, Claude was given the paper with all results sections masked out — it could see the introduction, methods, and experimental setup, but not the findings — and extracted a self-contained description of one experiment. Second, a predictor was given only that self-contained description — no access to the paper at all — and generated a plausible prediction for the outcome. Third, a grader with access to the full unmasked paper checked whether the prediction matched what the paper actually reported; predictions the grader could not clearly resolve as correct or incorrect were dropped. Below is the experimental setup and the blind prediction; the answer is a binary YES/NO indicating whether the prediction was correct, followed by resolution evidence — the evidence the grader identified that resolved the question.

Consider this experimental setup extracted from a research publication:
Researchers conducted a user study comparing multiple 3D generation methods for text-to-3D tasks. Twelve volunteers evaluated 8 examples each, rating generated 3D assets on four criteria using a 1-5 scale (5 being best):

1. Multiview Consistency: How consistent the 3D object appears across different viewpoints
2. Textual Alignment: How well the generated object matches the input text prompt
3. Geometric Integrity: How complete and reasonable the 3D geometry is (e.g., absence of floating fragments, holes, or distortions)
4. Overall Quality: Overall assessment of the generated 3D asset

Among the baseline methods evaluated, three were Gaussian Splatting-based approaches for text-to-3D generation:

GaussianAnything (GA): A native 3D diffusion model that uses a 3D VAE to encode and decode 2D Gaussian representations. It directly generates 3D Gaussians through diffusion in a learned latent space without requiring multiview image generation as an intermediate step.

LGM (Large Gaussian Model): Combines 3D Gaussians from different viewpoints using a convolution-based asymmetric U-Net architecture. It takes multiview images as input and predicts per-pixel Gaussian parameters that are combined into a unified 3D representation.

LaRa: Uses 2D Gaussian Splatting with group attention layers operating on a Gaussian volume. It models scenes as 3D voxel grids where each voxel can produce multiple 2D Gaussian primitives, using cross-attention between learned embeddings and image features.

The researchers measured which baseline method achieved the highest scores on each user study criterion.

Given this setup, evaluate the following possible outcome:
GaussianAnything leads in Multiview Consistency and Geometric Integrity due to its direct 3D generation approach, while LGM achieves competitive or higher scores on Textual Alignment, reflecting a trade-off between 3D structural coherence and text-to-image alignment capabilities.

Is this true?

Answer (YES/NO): NO